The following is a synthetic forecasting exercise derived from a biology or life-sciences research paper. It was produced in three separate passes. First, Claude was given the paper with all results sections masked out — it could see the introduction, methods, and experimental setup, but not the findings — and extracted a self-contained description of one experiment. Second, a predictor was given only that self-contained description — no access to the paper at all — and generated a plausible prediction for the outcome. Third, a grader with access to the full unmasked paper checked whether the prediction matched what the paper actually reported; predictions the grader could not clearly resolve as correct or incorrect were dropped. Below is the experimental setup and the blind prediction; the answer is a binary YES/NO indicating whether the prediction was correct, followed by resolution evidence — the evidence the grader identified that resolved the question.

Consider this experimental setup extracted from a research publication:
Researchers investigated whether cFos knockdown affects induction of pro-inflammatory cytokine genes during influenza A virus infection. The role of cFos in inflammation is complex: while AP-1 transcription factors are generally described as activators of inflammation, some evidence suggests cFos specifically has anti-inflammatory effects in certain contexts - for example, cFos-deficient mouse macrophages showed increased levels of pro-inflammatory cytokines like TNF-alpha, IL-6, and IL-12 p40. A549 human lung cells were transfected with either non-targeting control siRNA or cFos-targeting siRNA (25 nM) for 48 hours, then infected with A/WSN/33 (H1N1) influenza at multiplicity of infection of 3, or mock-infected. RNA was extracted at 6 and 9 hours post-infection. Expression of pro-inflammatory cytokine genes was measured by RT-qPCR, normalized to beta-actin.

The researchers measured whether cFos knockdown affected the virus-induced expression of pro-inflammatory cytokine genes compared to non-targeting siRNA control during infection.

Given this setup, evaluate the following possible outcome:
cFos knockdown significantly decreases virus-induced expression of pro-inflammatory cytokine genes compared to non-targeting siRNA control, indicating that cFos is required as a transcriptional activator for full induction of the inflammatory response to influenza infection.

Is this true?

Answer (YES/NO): YES